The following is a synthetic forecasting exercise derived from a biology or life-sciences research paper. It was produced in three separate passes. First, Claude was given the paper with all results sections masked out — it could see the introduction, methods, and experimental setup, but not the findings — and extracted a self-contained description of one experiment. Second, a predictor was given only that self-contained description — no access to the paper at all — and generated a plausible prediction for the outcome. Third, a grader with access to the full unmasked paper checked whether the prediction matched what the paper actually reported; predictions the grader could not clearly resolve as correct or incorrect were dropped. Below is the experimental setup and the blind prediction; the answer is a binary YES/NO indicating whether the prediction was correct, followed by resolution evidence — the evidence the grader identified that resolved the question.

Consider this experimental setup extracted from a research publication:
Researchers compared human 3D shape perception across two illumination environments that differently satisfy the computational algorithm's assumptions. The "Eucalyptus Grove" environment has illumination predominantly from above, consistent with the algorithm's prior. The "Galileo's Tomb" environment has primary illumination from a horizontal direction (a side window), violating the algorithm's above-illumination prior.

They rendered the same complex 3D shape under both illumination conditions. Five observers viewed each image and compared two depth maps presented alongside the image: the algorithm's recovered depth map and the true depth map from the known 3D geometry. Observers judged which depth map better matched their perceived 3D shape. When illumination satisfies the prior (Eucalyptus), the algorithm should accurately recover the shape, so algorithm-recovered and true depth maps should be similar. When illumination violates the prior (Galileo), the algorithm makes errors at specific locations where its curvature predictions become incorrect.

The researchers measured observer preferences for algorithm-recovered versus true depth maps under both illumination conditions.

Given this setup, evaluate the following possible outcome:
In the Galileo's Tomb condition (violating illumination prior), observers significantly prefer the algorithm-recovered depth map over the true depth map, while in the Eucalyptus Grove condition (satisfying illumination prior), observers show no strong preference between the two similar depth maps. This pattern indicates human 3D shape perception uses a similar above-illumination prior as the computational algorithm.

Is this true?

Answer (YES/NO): NO